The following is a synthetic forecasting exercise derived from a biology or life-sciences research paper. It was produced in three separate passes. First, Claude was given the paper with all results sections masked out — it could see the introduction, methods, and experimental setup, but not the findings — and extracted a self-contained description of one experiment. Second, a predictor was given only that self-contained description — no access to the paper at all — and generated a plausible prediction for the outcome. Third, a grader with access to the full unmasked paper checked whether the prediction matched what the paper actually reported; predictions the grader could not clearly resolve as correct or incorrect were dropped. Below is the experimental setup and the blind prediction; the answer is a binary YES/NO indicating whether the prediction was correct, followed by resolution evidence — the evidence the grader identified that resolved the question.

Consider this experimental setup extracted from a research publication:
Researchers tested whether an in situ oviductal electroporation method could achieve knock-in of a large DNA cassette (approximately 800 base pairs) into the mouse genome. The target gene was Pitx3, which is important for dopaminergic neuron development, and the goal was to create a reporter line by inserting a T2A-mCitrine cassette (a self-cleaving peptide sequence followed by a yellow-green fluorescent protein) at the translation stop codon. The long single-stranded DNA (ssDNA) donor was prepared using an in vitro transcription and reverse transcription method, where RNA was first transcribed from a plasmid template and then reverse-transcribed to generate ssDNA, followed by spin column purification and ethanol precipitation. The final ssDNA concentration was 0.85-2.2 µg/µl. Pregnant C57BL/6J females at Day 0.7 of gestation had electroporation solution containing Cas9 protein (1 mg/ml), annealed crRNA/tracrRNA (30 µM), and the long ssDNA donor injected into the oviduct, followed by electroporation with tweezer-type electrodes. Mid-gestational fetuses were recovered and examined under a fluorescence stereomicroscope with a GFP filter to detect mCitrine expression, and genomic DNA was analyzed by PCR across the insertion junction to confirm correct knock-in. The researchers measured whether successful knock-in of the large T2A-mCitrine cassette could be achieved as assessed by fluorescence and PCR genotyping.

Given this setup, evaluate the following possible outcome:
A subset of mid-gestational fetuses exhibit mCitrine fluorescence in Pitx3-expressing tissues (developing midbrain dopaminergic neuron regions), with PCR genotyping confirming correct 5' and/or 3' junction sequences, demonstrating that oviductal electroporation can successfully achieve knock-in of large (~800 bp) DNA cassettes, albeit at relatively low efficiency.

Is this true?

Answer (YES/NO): NO